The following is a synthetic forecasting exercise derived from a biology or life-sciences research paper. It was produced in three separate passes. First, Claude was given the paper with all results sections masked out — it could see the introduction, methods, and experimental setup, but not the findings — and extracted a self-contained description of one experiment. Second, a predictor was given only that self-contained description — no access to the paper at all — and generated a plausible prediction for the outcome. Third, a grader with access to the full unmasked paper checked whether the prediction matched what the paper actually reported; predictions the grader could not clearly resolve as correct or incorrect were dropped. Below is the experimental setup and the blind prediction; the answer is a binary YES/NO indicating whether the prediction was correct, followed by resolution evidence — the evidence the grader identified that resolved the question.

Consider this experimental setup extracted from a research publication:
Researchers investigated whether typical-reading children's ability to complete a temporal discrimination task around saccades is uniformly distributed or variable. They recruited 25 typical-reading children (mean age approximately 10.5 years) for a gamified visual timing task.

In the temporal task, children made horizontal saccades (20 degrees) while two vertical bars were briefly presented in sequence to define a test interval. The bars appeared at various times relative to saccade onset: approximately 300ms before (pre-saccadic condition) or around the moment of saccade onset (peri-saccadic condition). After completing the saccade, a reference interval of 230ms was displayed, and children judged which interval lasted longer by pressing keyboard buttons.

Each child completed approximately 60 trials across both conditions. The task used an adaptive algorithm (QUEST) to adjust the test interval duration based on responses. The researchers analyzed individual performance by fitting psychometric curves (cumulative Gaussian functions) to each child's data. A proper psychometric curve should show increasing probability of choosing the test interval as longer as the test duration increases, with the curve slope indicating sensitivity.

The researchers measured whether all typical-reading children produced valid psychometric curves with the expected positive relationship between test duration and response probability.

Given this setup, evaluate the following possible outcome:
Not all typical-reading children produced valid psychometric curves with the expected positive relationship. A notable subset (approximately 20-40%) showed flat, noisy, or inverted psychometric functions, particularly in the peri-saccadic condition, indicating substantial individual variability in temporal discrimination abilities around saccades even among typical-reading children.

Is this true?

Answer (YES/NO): NO